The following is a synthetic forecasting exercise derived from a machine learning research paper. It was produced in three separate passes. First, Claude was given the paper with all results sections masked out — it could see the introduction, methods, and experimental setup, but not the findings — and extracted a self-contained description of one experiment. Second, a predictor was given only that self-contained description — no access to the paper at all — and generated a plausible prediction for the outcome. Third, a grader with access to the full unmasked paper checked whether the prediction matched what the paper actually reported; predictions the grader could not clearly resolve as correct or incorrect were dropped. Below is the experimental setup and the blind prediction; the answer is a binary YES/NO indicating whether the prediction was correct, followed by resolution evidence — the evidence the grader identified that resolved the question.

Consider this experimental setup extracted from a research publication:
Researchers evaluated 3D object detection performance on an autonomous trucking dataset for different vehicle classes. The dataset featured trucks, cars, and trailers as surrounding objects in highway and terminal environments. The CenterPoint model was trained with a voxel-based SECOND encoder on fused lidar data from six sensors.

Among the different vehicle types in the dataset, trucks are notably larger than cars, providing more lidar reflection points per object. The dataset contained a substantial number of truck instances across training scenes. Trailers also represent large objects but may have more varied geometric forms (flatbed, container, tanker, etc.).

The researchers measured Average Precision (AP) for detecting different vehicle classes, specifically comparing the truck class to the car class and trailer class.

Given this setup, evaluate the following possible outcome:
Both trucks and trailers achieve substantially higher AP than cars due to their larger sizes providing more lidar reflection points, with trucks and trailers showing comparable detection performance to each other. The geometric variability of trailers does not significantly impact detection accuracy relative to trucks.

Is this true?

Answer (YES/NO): NO